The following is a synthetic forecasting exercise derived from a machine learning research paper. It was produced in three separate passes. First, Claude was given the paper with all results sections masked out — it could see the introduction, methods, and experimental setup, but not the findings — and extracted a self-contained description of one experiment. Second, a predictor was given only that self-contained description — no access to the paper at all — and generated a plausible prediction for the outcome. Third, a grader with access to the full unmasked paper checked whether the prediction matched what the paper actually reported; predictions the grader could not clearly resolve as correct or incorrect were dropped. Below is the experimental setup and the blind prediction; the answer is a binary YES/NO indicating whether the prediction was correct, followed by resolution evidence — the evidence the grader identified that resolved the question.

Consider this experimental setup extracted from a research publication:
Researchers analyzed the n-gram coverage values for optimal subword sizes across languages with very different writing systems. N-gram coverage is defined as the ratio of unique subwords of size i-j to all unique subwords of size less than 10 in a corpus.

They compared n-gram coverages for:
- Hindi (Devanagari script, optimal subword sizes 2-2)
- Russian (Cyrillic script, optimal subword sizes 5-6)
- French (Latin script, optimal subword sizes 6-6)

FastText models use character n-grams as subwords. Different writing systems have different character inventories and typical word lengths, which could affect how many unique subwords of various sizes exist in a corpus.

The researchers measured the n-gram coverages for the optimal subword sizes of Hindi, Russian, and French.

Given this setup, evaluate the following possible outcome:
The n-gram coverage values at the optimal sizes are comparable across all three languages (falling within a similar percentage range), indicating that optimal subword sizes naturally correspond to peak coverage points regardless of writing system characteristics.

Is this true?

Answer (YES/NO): NO